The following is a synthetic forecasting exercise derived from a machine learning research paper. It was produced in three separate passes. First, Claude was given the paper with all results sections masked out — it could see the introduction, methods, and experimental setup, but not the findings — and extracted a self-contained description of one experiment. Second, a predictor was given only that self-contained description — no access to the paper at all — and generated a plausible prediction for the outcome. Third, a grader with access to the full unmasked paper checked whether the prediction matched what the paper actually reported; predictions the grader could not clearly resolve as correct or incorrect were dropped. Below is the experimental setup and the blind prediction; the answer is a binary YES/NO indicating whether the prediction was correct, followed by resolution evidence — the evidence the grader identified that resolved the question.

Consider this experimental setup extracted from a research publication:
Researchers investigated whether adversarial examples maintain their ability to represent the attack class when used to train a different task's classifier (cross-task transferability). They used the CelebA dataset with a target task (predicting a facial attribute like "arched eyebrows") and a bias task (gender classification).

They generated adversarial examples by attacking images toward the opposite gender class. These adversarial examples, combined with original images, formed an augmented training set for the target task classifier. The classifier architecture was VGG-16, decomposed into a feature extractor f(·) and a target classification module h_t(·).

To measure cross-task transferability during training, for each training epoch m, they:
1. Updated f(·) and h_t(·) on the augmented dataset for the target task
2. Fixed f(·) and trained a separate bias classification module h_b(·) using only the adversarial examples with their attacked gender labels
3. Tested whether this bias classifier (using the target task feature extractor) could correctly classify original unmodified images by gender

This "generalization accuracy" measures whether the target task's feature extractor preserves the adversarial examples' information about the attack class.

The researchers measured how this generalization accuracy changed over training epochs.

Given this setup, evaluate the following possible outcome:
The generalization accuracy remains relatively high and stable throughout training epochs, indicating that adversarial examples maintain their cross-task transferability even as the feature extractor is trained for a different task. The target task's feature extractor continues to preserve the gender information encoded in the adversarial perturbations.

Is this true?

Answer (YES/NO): NO